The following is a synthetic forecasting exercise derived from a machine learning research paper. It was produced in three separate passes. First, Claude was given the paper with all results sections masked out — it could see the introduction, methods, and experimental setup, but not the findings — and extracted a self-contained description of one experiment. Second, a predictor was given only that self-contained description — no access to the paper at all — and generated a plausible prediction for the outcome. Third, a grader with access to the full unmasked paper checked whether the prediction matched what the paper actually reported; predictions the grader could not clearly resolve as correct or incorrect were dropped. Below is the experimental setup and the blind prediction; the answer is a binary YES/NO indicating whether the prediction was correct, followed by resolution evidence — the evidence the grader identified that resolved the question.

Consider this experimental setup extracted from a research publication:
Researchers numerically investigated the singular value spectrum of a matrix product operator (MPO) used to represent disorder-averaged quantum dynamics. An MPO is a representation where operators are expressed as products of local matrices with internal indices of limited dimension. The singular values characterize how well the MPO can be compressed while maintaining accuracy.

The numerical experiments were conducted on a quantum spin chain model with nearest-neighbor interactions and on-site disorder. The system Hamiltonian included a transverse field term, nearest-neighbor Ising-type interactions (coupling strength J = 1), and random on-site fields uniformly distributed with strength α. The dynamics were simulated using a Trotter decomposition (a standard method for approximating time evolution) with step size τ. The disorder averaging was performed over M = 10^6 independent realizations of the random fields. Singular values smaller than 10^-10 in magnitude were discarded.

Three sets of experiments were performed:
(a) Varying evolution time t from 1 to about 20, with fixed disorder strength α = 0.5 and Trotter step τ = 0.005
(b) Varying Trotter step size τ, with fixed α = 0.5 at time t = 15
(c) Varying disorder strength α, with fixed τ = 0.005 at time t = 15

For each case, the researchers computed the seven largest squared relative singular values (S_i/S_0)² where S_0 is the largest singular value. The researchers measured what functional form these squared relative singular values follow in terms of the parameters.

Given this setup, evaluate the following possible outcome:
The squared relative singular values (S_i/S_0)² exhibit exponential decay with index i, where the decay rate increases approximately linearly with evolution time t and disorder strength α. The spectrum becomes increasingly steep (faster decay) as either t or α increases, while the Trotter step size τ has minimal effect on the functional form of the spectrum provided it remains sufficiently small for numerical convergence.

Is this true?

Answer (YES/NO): NO